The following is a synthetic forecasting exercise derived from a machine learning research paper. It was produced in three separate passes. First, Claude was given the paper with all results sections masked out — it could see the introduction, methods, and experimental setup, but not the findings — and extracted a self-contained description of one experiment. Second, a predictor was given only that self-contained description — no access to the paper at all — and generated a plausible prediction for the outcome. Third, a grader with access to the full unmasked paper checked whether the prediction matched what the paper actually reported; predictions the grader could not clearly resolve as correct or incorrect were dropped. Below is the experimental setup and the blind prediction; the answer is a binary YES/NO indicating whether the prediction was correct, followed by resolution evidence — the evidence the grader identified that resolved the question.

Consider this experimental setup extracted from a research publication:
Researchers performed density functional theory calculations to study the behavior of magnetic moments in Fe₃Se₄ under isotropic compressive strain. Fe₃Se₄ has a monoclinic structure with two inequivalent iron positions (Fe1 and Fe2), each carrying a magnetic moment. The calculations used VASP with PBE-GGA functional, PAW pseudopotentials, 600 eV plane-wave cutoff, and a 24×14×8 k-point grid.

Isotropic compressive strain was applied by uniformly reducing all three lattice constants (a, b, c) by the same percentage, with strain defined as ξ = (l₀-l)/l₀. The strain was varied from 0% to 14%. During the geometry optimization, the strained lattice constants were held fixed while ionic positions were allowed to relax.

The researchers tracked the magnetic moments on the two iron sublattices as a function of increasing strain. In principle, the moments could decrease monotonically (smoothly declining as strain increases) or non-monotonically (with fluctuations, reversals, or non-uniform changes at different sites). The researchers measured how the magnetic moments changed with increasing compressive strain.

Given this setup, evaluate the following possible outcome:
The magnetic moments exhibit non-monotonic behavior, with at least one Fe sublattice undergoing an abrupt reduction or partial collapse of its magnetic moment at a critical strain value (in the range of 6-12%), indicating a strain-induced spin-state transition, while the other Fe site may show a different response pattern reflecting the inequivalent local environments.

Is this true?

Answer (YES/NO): YES